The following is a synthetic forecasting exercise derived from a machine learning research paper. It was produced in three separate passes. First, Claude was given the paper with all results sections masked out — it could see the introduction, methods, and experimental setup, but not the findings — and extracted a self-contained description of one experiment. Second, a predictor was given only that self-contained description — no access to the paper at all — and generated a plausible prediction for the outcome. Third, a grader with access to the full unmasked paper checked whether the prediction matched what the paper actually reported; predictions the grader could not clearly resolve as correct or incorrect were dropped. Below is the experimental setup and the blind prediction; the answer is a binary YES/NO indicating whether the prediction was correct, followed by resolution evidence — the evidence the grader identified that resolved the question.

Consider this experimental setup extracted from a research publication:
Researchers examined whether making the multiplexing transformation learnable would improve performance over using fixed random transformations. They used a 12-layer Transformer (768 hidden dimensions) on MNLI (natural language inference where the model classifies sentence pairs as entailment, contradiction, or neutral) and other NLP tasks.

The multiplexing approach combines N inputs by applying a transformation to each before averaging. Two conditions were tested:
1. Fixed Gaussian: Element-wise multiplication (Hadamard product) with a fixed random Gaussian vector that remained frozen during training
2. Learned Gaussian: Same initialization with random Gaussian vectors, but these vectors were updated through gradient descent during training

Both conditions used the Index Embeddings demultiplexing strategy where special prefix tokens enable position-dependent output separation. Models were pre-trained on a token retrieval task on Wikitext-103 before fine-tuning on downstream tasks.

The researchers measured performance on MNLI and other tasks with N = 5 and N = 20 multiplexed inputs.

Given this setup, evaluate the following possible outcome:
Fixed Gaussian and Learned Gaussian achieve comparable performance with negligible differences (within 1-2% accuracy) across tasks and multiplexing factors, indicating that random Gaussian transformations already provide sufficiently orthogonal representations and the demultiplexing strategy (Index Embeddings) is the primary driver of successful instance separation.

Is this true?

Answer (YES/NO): NO